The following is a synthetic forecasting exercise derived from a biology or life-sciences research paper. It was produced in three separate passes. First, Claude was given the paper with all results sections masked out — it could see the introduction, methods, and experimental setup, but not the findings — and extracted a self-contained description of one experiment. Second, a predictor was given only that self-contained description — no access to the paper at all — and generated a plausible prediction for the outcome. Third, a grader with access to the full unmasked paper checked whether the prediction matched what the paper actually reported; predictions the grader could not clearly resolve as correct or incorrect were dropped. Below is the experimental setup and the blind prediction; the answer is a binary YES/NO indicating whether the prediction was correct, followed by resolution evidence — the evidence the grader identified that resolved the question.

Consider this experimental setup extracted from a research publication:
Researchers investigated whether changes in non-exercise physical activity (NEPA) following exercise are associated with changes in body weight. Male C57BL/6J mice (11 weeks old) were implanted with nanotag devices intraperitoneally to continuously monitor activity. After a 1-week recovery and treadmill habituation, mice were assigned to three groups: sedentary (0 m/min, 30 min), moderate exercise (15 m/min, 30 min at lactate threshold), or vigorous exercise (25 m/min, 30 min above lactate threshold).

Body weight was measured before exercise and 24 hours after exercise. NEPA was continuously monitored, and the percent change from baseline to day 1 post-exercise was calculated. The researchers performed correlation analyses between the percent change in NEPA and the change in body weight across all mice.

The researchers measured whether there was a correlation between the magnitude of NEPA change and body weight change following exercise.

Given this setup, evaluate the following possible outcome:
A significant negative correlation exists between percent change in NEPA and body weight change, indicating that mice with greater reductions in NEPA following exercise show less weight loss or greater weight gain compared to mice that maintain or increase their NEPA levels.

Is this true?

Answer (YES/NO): NO